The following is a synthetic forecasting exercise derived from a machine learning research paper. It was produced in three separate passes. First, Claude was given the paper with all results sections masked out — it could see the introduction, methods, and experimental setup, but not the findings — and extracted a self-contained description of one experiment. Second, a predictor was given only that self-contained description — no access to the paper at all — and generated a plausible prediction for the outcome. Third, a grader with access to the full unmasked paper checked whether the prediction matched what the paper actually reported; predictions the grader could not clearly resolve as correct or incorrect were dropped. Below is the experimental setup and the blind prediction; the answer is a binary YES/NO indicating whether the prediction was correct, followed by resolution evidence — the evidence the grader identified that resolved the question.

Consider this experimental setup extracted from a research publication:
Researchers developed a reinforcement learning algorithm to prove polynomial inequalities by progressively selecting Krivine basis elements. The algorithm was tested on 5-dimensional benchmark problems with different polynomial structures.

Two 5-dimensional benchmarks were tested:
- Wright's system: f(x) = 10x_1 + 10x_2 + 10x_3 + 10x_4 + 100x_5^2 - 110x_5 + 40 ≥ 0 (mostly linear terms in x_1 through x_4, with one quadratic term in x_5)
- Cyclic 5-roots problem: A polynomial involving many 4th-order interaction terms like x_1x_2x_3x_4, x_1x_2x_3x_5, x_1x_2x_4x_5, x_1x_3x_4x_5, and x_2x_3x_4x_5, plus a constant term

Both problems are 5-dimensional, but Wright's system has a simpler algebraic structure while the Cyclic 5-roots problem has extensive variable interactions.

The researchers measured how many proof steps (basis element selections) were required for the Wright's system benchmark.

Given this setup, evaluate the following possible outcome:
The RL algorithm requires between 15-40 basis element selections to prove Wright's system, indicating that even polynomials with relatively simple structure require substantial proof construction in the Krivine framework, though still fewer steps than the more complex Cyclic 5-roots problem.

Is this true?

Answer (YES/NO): NO